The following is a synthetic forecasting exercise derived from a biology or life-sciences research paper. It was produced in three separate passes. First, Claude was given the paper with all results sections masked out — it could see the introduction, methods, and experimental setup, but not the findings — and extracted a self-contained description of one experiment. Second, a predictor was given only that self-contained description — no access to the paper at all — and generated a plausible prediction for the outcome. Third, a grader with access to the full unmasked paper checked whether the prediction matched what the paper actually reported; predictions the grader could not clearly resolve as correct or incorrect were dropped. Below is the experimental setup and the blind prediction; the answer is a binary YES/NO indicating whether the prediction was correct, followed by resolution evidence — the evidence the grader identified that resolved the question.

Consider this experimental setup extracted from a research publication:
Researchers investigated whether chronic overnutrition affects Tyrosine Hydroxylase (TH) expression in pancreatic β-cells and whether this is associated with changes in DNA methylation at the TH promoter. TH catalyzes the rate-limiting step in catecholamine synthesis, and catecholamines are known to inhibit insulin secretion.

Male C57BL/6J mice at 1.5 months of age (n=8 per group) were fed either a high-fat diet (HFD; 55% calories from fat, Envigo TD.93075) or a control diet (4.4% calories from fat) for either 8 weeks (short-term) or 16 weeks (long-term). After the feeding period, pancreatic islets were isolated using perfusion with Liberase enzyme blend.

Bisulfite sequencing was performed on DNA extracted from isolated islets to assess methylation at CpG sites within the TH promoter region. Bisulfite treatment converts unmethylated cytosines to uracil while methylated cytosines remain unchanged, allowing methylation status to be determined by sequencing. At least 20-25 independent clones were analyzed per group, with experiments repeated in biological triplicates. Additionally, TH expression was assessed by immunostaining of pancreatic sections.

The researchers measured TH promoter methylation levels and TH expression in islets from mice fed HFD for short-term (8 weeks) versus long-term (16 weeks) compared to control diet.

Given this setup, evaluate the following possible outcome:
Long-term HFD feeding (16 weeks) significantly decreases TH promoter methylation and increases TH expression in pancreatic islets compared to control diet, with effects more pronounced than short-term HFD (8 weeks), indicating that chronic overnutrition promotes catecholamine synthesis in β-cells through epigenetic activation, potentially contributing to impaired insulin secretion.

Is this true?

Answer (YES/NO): YES